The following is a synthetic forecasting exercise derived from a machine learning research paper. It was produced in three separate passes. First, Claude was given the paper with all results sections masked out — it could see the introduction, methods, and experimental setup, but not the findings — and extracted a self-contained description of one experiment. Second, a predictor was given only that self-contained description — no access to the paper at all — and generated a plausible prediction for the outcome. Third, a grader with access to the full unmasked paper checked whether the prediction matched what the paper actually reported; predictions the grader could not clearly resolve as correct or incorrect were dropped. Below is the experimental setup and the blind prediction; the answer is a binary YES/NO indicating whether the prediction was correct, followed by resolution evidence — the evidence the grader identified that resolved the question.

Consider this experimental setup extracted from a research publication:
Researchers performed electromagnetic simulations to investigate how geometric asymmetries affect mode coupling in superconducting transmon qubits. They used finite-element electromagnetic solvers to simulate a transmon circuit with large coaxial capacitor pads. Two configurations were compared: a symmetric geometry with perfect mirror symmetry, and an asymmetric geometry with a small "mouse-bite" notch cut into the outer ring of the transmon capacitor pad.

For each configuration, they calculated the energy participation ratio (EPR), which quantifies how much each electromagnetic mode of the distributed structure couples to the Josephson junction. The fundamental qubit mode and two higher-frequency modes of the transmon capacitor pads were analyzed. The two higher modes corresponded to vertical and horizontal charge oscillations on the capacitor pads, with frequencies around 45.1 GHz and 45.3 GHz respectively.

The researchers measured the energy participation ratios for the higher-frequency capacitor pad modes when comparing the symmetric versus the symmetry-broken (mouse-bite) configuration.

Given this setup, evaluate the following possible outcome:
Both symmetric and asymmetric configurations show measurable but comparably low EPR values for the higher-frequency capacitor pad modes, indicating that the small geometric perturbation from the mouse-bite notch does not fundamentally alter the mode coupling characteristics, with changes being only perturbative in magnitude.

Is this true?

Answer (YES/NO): NO